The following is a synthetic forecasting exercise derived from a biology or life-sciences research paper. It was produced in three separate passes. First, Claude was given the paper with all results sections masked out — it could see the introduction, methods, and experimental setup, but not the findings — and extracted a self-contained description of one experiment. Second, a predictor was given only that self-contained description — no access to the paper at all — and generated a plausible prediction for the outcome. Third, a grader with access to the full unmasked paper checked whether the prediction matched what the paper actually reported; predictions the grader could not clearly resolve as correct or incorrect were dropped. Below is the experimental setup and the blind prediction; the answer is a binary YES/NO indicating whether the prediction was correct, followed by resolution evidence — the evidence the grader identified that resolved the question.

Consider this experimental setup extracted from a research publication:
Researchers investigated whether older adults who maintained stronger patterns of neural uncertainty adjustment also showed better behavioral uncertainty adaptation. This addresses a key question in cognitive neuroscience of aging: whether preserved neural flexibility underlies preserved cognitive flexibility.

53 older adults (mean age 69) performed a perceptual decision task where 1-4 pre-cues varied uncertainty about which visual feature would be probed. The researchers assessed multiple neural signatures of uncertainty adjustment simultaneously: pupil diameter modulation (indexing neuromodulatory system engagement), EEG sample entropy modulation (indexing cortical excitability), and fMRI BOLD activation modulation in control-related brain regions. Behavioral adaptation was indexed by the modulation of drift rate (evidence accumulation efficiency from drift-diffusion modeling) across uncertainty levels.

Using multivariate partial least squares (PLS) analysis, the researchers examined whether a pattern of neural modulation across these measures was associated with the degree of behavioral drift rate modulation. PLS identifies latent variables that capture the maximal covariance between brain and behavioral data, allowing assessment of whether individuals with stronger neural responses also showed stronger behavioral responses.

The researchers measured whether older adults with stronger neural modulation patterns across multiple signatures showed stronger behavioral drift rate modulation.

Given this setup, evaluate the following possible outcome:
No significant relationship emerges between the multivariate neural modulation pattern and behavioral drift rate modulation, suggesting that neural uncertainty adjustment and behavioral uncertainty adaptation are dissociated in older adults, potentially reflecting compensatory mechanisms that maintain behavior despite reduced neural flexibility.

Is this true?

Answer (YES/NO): NO